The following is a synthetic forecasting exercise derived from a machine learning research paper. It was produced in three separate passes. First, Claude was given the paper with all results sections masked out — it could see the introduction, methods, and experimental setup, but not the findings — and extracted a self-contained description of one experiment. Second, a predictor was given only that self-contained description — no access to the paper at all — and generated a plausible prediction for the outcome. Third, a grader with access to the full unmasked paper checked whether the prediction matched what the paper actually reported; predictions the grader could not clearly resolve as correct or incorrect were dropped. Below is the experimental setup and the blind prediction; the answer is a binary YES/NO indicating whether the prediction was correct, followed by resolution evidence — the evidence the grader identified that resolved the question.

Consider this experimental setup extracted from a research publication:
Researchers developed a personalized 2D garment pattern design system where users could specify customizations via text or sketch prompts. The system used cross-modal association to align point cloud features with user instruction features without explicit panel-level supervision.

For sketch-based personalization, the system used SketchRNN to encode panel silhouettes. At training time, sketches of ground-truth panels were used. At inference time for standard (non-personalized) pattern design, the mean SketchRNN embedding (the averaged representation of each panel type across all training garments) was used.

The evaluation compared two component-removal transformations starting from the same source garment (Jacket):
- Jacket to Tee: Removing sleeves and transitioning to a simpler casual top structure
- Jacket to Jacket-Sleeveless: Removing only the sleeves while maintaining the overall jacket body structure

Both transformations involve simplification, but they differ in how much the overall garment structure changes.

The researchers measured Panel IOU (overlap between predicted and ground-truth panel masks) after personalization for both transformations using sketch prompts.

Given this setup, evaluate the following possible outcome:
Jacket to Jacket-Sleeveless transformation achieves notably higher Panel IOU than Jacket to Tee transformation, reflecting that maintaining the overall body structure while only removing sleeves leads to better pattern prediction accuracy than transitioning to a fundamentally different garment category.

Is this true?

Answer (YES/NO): NO